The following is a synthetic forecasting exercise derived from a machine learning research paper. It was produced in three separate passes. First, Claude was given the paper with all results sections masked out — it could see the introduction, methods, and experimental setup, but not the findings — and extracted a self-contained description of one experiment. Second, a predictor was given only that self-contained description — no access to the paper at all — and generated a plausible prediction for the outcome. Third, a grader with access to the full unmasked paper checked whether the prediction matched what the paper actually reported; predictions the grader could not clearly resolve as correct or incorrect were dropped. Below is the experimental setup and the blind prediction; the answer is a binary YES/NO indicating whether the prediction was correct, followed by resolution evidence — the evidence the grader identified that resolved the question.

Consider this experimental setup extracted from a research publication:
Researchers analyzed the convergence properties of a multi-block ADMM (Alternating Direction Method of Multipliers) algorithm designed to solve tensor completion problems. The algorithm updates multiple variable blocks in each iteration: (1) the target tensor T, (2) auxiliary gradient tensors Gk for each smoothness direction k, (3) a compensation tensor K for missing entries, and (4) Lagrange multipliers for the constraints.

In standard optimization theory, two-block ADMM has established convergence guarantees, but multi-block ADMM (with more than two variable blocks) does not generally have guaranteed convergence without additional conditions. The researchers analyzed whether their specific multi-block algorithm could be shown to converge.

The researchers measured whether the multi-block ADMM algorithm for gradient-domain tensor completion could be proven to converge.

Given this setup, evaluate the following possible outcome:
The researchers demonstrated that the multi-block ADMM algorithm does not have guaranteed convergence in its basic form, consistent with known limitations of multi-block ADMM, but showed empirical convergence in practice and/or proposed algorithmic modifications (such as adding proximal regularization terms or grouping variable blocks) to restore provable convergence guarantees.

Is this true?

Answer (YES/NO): YES